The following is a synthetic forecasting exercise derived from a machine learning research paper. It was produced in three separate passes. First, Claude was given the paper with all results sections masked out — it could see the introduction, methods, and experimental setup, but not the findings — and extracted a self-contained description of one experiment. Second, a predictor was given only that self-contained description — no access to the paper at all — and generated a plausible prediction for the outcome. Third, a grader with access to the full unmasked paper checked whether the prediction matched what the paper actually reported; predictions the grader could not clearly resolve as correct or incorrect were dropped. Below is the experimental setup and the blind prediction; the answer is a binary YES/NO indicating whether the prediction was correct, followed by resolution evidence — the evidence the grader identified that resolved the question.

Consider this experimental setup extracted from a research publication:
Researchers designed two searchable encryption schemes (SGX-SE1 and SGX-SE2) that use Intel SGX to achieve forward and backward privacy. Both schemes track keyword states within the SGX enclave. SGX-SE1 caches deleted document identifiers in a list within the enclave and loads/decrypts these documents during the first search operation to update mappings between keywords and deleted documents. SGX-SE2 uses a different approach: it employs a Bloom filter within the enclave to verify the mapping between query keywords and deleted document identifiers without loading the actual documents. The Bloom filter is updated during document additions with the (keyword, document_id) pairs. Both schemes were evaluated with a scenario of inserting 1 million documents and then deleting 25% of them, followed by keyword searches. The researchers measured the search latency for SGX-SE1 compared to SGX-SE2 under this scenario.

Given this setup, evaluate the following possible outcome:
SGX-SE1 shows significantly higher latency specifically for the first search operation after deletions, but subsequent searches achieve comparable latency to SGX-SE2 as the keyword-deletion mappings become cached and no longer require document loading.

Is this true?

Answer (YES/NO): NO